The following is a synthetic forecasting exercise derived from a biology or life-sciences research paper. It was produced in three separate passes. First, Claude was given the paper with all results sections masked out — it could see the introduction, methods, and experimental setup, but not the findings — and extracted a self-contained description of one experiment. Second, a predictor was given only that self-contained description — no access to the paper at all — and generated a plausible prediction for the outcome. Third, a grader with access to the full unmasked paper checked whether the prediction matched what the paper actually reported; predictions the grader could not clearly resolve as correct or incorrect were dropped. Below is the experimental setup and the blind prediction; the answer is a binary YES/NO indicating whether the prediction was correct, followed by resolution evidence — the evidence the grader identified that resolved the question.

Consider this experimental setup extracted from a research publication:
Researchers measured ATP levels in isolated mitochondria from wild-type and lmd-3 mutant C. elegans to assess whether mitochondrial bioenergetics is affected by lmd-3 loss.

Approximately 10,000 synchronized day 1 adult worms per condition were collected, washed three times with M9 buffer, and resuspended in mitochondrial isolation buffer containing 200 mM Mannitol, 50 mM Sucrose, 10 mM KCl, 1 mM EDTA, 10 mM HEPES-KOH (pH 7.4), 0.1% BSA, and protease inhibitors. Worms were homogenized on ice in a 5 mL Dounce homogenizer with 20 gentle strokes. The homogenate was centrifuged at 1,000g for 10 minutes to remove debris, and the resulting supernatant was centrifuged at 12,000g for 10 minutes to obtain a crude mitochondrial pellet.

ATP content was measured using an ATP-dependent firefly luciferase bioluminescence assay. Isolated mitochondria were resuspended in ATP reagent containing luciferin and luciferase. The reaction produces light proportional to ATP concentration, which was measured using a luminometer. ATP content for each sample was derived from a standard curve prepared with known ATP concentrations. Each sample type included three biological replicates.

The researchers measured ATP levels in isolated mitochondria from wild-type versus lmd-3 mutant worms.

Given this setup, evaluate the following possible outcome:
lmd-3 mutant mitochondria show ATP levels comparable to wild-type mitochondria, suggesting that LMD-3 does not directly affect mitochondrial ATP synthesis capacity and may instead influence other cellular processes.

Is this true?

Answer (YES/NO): NO